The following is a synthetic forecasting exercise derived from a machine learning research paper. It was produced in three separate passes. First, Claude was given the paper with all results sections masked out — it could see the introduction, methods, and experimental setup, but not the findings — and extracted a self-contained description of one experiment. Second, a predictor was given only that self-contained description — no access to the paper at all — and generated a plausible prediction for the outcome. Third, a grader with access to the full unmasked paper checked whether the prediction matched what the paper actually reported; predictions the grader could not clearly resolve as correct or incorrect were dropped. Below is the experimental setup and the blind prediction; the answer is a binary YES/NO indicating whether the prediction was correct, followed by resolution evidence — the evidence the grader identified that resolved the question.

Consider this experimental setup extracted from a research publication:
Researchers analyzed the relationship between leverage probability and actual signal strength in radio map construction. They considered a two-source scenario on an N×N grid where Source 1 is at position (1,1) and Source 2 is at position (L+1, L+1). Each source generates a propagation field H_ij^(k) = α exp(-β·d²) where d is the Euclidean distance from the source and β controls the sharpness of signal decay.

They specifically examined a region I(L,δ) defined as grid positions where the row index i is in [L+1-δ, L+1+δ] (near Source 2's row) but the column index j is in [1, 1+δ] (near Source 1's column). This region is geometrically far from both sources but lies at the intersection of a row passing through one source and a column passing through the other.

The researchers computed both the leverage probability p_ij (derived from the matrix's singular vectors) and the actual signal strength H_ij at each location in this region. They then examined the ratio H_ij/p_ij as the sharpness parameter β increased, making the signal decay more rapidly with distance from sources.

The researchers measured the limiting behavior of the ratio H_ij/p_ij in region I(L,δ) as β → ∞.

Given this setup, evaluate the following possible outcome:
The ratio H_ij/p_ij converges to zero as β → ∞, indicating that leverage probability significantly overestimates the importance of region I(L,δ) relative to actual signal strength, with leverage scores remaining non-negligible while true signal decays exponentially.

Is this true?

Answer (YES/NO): YES